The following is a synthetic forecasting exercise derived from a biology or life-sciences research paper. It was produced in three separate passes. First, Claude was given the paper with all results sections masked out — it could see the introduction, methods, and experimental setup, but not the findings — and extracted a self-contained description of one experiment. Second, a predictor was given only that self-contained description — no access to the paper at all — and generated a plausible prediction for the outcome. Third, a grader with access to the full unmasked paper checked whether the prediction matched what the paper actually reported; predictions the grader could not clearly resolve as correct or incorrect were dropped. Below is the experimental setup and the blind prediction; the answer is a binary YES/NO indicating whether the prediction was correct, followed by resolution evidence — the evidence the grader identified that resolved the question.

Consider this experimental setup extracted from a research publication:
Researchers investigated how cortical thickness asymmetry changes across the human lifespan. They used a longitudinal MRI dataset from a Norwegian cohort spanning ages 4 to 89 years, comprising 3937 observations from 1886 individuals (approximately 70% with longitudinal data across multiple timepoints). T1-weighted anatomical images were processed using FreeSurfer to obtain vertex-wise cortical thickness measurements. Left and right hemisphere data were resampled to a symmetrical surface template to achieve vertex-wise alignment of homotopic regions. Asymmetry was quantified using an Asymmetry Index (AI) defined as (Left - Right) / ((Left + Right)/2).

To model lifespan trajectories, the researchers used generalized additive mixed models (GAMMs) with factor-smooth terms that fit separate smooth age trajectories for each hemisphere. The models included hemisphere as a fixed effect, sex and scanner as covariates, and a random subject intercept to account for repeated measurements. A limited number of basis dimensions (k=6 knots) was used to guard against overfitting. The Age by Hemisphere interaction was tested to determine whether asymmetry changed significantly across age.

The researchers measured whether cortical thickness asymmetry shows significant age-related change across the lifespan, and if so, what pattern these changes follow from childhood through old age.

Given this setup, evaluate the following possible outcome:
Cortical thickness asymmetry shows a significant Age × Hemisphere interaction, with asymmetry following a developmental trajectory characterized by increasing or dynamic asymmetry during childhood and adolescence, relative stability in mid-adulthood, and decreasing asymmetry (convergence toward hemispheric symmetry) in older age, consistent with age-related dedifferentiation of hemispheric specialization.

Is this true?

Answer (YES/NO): NO